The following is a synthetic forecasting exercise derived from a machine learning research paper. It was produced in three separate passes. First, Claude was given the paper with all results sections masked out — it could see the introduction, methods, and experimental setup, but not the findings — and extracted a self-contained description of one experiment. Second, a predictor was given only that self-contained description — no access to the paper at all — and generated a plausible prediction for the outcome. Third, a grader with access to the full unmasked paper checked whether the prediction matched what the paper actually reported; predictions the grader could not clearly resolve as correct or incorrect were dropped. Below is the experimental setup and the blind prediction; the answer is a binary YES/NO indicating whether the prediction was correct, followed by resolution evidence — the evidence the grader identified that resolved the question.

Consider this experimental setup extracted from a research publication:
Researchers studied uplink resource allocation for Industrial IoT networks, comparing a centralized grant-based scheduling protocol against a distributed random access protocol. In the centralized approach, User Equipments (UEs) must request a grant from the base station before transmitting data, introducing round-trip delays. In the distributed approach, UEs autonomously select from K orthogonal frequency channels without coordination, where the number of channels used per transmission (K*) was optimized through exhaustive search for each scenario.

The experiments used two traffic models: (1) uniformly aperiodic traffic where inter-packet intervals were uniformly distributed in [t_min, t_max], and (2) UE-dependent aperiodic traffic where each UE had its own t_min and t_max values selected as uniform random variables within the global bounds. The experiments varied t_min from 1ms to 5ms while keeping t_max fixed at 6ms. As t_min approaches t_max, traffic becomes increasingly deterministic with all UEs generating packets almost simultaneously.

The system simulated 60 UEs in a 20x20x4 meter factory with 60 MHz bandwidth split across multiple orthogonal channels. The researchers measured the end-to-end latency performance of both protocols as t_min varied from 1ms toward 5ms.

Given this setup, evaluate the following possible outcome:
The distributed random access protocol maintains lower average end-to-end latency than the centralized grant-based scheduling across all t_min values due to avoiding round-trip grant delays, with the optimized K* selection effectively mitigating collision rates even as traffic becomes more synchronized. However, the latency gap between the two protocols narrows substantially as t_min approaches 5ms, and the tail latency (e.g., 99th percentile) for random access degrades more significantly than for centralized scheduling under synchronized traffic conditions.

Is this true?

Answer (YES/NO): NO